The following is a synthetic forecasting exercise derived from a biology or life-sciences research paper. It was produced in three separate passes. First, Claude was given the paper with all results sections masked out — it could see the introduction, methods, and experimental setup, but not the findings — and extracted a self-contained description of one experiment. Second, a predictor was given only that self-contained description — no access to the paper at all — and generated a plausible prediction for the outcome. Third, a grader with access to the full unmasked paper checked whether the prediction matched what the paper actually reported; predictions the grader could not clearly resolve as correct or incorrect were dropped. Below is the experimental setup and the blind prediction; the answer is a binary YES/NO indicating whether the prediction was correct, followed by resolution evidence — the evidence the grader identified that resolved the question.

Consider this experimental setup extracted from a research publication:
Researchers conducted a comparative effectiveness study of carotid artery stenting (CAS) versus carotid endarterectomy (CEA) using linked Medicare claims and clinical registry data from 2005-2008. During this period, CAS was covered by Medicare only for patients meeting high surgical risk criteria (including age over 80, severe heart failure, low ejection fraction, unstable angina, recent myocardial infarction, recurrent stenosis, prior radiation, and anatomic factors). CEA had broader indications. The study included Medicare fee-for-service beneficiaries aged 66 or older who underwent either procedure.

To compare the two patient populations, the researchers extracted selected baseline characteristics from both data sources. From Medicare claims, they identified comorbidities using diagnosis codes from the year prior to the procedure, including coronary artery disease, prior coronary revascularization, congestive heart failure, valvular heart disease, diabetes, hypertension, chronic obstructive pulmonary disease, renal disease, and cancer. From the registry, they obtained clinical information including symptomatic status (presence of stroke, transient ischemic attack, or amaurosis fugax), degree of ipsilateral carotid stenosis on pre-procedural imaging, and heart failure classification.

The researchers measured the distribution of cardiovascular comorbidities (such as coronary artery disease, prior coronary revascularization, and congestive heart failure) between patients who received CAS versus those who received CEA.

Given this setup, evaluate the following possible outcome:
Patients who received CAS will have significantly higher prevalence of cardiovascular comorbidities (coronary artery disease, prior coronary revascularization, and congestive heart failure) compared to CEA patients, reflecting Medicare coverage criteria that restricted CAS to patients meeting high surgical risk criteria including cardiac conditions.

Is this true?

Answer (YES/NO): YES